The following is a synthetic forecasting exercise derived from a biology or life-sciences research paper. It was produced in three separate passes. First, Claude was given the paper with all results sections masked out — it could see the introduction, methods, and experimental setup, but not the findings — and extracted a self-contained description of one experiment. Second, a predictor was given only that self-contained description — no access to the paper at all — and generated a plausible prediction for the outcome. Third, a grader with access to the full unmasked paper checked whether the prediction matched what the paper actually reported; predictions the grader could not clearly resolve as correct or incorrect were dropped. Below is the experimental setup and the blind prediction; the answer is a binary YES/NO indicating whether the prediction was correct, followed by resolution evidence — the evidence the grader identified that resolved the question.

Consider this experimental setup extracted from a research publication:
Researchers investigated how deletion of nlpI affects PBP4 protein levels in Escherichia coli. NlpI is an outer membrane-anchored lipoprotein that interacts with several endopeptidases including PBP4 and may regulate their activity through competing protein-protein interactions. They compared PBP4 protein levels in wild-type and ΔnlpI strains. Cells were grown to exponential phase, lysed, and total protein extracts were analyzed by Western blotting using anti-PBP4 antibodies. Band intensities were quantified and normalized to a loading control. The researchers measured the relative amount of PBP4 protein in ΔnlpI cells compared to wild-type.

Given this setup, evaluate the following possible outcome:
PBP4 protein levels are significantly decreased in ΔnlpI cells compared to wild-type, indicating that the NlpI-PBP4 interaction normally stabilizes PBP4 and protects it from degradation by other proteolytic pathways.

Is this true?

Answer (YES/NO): YES